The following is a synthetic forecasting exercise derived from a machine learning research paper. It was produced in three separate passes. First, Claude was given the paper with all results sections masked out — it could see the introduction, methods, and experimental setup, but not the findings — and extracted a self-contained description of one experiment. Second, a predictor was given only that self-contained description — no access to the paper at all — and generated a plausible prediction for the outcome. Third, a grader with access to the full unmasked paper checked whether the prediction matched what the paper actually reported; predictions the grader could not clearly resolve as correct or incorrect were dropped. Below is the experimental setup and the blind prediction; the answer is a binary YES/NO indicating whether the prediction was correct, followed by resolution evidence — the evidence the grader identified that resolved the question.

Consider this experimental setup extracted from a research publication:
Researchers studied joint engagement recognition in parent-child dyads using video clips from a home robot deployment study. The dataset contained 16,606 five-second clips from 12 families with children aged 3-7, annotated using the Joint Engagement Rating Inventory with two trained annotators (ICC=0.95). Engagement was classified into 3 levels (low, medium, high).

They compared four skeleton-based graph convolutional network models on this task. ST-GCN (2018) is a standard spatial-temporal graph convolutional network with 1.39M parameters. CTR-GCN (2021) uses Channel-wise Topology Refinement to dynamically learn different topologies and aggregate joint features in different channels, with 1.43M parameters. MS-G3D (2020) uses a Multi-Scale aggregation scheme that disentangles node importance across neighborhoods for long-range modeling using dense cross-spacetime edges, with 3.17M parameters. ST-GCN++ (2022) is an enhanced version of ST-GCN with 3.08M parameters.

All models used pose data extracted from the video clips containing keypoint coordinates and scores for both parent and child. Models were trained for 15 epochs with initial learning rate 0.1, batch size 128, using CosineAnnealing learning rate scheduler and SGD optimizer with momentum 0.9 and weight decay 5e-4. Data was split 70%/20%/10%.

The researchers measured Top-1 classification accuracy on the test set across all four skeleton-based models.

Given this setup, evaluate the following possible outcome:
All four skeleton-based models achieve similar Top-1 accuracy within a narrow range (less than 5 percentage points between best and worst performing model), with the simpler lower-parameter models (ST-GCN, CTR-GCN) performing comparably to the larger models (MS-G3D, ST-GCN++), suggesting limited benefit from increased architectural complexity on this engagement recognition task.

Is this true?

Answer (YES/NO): NO